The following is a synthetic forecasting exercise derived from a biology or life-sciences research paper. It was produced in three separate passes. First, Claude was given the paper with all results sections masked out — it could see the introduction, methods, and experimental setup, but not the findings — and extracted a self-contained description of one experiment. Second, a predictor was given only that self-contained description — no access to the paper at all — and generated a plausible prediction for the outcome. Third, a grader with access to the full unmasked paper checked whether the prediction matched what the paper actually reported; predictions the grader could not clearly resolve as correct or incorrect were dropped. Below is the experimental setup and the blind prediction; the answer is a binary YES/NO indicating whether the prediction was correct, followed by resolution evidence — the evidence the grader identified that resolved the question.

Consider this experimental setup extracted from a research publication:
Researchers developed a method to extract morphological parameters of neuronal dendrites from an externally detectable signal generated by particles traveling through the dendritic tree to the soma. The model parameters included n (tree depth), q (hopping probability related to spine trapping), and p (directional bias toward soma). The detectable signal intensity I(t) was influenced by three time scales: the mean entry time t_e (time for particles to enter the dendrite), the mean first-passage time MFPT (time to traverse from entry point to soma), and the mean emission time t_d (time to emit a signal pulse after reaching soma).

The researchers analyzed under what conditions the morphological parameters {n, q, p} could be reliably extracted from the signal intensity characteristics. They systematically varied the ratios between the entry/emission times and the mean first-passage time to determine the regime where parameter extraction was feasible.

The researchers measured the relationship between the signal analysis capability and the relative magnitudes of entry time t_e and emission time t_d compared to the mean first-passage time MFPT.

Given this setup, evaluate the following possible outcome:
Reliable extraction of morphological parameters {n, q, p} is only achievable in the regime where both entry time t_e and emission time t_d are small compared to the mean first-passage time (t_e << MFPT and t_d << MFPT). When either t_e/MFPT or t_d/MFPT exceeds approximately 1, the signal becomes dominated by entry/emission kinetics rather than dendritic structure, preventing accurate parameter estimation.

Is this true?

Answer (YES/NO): NO